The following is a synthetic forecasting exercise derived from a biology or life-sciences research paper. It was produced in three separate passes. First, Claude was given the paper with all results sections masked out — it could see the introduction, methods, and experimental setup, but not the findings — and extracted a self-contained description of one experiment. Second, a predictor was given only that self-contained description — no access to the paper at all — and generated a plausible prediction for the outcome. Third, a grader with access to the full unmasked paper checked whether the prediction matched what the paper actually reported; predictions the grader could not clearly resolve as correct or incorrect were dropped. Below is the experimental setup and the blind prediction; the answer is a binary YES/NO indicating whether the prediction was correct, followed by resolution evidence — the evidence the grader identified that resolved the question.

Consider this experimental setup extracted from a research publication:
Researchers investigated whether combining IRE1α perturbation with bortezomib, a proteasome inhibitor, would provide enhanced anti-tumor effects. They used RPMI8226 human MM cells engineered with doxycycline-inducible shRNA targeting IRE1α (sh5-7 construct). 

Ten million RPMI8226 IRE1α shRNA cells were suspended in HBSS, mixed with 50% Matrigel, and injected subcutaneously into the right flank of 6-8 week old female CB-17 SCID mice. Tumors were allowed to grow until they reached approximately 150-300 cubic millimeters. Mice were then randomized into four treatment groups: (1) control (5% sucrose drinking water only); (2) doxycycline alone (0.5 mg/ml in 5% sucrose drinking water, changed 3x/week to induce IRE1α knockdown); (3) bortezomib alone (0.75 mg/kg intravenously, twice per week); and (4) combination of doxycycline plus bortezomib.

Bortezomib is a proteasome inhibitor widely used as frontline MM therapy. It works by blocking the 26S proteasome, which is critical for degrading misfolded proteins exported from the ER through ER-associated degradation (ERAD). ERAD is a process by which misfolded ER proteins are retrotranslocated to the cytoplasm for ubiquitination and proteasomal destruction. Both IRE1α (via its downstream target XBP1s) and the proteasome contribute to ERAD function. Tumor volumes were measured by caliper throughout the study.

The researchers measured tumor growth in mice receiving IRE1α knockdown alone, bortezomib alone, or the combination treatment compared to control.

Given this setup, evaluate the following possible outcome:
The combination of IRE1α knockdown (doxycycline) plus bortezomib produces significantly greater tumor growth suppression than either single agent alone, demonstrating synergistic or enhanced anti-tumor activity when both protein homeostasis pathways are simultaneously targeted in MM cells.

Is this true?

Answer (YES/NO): YES